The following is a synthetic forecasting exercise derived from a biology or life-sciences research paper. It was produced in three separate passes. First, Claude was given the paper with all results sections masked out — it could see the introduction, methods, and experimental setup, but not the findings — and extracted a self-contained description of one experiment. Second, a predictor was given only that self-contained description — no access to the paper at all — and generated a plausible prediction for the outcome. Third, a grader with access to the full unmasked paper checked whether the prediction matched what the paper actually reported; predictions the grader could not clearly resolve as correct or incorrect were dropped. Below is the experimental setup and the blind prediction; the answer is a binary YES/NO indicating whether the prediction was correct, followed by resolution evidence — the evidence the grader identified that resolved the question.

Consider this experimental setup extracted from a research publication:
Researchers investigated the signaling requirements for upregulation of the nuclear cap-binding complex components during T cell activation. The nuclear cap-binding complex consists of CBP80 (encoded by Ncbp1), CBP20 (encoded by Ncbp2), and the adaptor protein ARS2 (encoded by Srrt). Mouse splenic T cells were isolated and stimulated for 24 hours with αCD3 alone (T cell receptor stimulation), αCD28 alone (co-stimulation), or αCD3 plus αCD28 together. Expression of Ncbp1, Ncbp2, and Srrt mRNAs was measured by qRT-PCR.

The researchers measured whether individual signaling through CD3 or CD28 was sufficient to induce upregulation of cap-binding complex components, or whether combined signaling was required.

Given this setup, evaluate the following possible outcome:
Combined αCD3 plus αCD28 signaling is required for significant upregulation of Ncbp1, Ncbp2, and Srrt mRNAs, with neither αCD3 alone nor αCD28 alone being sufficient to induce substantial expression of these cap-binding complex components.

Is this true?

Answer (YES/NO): NO